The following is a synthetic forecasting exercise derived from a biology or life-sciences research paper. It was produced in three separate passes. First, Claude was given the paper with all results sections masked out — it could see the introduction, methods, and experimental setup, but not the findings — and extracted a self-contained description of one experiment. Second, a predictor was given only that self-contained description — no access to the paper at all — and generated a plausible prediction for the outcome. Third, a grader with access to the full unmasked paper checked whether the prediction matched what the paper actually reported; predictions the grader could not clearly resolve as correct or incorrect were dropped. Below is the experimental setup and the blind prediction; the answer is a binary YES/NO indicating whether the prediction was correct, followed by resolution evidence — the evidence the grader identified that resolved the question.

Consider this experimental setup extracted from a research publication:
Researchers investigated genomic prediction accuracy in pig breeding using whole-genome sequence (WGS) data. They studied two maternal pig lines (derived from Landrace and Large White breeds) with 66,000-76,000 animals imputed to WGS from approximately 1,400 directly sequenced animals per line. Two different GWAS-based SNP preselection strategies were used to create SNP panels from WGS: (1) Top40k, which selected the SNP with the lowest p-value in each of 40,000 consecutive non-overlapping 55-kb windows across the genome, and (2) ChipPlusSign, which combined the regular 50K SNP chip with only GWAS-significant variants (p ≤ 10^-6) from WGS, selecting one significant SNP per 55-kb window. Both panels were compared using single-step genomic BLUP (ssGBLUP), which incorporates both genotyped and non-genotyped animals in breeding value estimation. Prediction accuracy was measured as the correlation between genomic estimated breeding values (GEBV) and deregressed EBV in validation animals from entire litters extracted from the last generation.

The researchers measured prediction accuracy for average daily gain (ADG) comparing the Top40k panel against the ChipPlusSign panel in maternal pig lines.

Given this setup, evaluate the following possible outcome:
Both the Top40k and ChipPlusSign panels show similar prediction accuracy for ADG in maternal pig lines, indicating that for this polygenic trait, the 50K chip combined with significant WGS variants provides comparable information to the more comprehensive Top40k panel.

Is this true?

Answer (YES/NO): NO